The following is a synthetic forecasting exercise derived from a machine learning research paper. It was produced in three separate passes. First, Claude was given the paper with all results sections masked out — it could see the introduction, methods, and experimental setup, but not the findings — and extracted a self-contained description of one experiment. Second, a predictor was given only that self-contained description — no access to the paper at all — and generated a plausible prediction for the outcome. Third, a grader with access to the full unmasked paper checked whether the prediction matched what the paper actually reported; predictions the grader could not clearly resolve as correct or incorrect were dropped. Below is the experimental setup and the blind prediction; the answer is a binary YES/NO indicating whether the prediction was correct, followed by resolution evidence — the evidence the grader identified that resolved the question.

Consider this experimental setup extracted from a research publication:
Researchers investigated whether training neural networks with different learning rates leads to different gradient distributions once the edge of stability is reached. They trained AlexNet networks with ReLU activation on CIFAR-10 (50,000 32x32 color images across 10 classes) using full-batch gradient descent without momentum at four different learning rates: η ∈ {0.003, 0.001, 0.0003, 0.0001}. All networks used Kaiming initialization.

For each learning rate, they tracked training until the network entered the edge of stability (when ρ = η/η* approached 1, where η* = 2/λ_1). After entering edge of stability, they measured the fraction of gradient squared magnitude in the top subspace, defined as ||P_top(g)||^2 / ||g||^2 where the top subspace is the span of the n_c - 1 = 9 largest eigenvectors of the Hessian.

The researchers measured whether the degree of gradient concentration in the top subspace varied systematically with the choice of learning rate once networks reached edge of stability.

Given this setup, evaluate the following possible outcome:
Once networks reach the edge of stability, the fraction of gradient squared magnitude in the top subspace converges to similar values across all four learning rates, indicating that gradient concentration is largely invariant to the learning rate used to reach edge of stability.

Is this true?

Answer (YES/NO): NO